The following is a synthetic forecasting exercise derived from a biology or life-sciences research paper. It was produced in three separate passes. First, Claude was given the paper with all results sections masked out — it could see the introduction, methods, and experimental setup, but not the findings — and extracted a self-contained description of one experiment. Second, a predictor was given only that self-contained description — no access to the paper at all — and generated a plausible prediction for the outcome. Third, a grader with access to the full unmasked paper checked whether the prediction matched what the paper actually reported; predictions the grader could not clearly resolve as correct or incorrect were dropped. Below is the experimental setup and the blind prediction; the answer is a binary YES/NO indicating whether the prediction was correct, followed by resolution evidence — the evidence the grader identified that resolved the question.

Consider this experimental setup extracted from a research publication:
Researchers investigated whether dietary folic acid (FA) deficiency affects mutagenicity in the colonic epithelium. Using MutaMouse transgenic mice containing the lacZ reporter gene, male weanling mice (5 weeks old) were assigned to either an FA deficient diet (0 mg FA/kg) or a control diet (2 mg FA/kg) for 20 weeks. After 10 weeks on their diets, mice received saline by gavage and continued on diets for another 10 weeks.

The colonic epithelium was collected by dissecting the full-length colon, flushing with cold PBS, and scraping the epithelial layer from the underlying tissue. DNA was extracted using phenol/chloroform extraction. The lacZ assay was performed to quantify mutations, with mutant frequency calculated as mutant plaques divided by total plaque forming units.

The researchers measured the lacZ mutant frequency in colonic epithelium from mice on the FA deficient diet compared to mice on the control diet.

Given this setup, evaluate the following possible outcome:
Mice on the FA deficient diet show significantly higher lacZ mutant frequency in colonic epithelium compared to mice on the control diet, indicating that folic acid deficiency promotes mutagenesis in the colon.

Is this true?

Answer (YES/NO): NO